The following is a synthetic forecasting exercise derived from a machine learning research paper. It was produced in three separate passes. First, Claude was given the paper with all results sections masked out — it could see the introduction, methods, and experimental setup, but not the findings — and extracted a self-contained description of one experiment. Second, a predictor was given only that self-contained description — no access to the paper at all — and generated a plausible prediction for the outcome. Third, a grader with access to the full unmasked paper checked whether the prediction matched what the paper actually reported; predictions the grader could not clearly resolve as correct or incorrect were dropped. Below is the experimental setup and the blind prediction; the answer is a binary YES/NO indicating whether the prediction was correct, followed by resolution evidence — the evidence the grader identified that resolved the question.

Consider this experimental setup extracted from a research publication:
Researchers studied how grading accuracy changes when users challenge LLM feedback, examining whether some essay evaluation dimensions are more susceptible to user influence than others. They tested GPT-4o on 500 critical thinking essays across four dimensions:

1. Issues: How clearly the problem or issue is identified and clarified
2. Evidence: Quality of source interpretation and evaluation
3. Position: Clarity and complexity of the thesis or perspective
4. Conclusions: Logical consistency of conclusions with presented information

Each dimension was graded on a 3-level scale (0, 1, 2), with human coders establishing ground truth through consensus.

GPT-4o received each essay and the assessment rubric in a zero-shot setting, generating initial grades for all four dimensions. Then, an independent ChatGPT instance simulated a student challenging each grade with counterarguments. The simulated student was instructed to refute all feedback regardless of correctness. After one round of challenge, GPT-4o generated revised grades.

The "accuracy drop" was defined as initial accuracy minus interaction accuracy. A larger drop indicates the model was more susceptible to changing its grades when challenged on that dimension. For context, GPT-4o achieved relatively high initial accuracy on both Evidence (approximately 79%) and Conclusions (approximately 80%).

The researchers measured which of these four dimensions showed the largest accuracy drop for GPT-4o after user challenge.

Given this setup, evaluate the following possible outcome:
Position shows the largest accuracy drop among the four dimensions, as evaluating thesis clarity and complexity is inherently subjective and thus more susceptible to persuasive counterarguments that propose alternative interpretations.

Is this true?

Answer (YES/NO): NO